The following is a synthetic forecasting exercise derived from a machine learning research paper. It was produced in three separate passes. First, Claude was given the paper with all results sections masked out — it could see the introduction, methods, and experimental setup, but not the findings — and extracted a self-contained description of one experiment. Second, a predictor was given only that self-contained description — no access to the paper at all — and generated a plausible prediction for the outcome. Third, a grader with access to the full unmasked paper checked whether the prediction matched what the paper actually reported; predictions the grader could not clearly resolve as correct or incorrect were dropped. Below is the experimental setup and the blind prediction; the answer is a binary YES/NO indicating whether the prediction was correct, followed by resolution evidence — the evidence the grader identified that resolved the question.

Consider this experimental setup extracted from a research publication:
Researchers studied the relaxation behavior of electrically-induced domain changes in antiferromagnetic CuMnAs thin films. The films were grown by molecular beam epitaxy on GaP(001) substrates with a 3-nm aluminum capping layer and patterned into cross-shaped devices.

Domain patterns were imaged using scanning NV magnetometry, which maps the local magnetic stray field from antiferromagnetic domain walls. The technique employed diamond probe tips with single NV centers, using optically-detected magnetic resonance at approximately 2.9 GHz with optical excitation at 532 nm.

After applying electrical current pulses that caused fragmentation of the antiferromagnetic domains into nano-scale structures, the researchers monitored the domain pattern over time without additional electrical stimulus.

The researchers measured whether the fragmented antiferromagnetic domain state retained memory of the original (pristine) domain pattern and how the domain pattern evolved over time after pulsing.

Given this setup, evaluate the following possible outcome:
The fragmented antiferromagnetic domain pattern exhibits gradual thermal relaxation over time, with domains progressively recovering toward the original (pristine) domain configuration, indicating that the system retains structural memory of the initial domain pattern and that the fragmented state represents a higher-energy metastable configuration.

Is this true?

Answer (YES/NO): YES